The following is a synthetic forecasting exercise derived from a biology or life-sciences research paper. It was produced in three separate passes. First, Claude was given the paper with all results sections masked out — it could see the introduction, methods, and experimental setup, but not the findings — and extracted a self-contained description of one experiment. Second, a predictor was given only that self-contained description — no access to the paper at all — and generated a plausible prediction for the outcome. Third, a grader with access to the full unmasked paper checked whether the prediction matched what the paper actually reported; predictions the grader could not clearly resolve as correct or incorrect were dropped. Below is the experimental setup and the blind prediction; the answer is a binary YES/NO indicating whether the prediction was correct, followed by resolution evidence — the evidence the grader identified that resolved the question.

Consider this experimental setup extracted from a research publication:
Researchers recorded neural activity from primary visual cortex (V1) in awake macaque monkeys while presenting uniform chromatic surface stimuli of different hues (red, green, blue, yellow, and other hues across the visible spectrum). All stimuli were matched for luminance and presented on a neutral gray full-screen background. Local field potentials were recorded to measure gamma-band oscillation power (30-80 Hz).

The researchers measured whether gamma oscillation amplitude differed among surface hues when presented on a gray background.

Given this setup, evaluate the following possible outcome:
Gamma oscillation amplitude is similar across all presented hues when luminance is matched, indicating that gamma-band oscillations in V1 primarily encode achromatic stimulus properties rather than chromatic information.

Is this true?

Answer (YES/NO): NO